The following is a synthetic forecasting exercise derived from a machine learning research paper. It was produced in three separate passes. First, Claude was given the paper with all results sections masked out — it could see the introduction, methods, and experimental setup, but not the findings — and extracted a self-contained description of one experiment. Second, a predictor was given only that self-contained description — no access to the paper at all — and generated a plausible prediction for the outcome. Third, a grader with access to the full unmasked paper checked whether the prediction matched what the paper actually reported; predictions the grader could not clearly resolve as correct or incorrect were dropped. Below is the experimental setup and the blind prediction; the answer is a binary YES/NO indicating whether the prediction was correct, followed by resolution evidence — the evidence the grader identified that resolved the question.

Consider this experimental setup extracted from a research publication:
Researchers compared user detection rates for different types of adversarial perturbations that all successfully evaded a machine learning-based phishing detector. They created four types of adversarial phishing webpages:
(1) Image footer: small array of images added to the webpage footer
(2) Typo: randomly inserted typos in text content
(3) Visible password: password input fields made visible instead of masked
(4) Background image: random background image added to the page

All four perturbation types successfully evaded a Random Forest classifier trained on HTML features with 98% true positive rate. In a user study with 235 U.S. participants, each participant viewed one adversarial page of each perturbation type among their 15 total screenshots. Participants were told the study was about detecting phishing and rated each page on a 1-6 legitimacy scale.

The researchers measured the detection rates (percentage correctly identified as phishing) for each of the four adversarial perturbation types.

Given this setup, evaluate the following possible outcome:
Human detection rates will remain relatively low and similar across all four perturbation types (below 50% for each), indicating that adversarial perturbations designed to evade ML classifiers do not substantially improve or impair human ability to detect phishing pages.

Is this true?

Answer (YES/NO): NO